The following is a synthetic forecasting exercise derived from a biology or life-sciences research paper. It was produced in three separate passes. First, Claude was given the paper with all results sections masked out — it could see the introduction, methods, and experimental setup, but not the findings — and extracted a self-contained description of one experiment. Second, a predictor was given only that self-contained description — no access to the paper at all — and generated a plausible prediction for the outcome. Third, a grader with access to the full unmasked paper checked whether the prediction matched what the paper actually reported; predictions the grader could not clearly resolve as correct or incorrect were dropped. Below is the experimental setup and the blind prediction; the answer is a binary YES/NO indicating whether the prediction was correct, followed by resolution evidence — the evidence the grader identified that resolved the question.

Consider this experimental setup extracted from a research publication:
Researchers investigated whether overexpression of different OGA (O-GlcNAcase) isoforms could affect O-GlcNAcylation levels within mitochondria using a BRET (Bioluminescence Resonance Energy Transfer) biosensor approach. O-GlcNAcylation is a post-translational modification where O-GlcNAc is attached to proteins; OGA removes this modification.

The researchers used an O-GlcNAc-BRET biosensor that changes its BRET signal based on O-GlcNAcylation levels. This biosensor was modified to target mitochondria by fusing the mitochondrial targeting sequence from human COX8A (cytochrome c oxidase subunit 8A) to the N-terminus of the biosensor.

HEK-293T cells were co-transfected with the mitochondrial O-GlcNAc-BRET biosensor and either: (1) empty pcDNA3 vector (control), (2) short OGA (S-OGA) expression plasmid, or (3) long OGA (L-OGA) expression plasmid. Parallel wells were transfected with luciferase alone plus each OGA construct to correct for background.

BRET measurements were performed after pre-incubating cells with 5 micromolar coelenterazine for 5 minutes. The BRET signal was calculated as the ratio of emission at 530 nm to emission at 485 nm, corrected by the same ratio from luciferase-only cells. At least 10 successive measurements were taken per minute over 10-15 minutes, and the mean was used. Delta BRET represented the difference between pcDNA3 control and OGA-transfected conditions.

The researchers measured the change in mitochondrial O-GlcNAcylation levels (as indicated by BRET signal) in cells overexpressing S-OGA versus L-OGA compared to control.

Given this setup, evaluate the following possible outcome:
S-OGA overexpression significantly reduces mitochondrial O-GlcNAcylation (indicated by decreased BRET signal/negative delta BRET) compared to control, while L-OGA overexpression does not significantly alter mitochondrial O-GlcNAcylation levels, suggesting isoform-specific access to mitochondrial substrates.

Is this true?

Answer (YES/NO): YES